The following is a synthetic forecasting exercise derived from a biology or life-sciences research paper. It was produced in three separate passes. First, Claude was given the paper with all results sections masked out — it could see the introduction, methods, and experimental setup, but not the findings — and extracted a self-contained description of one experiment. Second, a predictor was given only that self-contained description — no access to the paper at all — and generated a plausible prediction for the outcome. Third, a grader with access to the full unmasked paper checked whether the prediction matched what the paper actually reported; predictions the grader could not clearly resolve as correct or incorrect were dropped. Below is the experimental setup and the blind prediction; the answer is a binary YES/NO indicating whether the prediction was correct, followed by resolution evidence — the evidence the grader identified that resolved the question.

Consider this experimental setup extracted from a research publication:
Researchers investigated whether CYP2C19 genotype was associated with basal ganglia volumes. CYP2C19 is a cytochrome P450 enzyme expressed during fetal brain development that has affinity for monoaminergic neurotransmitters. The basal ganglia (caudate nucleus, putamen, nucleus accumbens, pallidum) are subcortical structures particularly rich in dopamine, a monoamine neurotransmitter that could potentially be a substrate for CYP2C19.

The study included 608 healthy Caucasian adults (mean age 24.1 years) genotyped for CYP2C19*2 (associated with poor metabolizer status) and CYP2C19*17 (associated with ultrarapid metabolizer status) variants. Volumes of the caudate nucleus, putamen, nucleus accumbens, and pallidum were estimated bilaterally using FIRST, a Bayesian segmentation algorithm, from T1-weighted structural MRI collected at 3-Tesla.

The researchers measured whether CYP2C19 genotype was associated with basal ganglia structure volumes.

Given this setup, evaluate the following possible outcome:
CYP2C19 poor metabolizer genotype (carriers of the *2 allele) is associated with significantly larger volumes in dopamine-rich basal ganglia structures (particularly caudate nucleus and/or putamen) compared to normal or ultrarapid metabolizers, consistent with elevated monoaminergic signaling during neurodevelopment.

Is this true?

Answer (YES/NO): NO